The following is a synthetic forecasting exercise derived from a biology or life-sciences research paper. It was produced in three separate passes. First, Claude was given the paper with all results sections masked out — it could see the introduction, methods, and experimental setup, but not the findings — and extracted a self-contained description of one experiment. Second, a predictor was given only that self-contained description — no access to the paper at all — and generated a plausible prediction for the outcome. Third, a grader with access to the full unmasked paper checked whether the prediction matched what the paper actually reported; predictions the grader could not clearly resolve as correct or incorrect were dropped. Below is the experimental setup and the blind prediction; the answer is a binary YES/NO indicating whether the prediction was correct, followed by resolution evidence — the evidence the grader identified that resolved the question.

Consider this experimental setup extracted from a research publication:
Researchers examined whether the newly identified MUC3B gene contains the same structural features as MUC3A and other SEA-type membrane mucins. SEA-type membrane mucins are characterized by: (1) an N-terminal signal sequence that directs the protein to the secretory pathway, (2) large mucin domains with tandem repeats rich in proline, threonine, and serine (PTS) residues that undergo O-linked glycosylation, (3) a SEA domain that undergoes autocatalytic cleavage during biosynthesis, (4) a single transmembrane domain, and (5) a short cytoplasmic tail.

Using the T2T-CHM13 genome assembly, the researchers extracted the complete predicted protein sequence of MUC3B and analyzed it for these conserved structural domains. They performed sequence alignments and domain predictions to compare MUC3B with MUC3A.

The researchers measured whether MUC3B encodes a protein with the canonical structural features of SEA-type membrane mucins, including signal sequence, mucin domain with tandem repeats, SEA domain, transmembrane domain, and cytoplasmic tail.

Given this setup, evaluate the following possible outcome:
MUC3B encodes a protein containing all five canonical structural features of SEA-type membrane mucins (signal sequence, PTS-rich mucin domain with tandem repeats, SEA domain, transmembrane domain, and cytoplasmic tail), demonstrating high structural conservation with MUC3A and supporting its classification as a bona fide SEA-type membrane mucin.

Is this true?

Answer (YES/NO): YES